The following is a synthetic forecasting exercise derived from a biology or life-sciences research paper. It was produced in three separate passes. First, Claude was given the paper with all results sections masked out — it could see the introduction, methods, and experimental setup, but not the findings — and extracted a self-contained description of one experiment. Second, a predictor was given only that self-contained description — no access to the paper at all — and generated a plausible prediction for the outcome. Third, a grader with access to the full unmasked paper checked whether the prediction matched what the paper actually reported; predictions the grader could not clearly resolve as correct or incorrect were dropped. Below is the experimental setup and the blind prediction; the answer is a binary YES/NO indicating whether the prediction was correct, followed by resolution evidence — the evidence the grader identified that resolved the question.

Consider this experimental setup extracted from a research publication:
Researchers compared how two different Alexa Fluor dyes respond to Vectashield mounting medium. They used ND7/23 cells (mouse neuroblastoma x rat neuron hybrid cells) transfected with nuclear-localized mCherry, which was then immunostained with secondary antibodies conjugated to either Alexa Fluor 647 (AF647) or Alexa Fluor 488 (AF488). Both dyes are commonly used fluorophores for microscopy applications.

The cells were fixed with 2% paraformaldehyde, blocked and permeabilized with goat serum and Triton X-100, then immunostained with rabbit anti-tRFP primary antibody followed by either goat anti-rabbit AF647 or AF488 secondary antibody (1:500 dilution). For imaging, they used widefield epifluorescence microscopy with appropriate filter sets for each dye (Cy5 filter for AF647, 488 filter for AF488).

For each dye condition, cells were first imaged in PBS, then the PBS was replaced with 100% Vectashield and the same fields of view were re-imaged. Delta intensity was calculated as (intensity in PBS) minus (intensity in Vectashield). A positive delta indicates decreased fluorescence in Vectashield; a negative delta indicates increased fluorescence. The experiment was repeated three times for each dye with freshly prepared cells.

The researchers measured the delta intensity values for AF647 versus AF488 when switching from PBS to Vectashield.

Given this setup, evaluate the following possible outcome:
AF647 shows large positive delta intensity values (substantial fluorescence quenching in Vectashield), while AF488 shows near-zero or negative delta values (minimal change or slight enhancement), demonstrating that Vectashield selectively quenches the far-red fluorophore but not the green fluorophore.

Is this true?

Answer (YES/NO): YES